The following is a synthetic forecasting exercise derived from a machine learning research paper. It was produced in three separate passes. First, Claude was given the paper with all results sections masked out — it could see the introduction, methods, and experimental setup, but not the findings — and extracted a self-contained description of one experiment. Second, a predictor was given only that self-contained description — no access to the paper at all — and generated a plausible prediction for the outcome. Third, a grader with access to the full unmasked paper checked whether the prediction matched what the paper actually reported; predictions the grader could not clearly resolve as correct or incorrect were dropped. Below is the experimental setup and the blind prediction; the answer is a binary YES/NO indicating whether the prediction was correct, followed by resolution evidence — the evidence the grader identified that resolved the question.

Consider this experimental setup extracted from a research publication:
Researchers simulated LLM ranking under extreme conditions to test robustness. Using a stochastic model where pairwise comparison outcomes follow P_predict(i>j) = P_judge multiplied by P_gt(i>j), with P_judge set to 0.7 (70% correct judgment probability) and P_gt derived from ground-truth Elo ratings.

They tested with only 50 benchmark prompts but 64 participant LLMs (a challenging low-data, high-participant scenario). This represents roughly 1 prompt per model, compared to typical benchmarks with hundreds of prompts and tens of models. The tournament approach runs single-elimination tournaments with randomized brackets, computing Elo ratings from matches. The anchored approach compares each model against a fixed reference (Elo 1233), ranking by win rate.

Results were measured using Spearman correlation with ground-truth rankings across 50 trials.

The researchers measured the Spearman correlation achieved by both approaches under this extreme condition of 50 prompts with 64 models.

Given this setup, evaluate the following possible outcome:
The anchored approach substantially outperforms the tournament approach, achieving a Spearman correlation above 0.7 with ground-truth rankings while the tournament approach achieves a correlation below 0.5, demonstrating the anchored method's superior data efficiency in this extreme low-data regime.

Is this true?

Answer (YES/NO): NO